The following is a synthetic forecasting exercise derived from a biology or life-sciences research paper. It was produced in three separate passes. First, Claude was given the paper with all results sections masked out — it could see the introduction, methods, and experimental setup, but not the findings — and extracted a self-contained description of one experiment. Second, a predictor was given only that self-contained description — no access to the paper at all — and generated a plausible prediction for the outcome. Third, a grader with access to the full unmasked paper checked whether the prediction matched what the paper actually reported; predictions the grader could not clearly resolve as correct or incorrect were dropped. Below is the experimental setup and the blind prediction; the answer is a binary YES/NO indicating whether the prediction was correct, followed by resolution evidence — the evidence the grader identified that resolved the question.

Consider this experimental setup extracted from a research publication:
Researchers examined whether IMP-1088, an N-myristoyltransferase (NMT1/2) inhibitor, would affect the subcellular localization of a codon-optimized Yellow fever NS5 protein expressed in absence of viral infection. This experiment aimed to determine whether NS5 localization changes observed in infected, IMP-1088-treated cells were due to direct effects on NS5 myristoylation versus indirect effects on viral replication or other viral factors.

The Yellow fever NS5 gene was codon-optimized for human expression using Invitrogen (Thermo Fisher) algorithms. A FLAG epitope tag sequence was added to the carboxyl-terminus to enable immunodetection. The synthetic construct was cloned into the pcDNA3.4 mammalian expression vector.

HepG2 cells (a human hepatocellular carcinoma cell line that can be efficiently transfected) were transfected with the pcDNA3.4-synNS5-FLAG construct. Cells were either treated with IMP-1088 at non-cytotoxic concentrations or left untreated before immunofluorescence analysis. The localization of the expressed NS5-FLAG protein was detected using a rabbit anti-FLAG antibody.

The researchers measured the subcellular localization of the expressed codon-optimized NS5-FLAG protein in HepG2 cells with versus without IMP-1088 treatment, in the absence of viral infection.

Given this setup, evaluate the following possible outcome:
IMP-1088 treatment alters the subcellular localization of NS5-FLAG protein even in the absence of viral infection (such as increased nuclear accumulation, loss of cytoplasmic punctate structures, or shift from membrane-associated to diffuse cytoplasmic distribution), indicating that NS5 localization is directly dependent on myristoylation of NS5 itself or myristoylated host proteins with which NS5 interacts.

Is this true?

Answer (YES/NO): YES